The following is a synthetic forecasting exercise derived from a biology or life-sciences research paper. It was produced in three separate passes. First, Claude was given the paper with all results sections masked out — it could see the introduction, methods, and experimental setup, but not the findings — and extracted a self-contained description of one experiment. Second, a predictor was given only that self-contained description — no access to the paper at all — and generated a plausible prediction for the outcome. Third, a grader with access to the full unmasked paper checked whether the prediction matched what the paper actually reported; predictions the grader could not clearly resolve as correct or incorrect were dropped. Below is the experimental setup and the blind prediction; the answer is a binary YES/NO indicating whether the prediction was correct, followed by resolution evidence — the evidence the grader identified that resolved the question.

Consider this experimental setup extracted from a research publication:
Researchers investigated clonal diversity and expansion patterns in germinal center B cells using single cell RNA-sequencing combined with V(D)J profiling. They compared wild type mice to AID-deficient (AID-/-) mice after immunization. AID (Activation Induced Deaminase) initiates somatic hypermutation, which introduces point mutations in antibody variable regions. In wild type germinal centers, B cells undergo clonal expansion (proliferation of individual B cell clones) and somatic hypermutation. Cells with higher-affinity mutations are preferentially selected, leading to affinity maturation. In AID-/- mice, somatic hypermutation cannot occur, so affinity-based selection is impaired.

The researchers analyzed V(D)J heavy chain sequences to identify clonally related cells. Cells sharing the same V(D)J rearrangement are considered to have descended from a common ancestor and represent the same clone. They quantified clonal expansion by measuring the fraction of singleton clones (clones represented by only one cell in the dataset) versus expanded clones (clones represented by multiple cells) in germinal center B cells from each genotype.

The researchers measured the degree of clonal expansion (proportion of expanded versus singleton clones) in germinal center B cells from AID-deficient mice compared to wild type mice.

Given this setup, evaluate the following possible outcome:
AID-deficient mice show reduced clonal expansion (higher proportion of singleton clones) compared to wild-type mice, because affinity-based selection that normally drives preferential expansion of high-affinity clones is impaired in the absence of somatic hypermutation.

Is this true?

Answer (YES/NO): NO